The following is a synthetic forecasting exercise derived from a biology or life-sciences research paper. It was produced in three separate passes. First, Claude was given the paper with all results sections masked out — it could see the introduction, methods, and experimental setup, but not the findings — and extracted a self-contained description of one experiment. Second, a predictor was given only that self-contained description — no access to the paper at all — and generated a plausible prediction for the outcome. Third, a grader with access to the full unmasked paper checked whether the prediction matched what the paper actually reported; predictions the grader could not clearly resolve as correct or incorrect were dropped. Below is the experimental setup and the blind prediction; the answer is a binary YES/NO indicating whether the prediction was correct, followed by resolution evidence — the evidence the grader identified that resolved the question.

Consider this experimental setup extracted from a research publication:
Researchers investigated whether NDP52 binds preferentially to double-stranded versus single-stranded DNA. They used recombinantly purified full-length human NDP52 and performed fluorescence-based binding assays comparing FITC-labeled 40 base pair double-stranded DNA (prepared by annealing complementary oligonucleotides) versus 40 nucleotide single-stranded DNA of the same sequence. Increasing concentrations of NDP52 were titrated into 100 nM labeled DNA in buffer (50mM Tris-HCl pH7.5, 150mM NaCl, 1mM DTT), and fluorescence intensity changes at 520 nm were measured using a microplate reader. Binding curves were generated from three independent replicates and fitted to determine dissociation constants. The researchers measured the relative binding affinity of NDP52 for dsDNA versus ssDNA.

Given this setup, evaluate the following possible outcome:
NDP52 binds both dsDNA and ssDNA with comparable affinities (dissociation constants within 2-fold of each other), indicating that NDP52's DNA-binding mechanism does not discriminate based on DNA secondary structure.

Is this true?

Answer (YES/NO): NO